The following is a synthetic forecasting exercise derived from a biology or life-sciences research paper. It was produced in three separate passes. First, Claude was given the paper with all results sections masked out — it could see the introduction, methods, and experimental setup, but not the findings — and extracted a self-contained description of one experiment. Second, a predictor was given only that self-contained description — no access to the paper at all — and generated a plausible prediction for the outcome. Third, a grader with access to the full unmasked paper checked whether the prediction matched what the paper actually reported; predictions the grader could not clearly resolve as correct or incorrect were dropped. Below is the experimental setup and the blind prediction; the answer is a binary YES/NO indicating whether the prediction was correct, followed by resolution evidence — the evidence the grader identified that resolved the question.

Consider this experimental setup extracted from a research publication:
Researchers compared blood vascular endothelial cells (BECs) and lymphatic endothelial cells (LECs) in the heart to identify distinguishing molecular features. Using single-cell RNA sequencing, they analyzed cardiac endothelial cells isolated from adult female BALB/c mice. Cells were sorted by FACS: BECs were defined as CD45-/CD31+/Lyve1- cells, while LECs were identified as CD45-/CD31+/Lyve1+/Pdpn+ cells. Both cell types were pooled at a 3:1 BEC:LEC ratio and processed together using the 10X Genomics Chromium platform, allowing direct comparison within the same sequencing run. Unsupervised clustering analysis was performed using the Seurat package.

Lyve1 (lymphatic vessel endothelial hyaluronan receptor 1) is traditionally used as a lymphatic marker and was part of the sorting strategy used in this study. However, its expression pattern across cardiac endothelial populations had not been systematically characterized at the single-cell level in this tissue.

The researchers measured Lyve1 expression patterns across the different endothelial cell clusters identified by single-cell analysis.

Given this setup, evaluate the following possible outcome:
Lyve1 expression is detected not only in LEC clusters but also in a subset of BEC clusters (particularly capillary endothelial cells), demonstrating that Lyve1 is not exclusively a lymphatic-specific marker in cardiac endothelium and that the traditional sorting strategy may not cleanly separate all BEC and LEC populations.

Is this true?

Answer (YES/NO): NO